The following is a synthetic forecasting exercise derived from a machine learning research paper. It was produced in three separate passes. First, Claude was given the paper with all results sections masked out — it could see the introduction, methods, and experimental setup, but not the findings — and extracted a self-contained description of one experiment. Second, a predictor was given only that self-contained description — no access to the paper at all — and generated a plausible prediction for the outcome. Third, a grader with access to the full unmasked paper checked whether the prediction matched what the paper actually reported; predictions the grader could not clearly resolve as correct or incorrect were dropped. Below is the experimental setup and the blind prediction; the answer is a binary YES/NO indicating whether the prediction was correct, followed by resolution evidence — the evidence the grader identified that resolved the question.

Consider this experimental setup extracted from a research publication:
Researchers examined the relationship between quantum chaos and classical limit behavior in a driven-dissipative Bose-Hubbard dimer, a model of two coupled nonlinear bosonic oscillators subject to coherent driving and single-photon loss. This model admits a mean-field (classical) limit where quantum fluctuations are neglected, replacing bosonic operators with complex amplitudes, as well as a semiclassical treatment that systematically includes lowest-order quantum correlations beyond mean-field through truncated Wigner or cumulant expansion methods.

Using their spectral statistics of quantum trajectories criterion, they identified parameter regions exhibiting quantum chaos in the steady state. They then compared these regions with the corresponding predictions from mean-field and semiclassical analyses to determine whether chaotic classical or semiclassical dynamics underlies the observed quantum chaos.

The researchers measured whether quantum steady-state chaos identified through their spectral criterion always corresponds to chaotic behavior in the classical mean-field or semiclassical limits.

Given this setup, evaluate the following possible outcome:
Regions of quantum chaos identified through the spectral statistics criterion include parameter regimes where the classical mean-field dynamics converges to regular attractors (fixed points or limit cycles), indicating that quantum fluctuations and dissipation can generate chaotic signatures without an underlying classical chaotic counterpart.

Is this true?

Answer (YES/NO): YES